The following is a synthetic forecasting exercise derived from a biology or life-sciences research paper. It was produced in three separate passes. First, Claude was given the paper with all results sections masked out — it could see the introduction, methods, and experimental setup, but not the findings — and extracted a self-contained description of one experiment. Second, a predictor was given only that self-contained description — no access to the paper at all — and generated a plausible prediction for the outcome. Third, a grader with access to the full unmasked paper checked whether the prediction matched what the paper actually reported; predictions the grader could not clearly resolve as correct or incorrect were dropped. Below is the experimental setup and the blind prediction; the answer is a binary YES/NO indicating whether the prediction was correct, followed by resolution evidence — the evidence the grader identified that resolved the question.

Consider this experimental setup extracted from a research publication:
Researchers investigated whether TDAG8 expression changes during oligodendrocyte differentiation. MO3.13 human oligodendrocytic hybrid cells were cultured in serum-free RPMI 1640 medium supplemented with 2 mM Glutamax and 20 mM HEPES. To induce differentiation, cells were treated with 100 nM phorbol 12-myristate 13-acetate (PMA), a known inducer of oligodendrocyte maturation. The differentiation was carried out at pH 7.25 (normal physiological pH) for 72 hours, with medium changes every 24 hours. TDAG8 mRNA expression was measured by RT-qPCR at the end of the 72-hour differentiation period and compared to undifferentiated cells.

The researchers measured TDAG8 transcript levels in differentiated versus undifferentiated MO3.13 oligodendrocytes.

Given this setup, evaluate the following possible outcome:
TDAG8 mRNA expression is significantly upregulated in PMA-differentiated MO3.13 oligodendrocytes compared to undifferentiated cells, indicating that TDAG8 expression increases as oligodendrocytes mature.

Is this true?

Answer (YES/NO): YES